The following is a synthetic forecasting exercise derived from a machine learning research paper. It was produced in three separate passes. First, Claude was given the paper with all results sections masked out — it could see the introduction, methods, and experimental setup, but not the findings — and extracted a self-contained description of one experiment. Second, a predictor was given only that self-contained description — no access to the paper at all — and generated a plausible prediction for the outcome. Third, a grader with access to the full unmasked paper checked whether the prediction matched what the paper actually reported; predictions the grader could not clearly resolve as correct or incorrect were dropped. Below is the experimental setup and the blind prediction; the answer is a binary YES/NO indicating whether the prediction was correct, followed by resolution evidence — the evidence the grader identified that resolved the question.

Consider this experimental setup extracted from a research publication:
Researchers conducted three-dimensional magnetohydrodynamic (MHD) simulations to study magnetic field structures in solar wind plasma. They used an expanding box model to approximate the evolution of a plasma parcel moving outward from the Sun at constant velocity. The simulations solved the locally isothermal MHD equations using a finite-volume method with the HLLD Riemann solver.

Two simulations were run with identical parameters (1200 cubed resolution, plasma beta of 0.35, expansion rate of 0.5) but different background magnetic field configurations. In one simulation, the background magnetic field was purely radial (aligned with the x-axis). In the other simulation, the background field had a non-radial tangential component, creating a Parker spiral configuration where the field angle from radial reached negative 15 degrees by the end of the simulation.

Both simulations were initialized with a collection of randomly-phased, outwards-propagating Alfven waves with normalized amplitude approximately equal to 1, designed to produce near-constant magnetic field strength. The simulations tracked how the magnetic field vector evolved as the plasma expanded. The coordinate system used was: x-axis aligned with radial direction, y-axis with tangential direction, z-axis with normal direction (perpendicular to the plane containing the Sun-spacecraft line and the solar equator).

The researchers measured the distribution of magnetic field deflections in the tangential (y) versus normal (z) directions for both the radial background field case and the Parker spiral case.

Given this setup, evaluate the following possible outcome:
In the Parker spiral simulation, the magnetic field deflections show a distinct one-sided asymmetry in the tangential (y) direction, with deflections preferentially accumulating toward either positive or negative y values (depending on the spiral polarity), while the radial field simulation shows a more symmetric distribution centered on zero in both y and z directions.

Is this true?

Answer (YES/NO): YES